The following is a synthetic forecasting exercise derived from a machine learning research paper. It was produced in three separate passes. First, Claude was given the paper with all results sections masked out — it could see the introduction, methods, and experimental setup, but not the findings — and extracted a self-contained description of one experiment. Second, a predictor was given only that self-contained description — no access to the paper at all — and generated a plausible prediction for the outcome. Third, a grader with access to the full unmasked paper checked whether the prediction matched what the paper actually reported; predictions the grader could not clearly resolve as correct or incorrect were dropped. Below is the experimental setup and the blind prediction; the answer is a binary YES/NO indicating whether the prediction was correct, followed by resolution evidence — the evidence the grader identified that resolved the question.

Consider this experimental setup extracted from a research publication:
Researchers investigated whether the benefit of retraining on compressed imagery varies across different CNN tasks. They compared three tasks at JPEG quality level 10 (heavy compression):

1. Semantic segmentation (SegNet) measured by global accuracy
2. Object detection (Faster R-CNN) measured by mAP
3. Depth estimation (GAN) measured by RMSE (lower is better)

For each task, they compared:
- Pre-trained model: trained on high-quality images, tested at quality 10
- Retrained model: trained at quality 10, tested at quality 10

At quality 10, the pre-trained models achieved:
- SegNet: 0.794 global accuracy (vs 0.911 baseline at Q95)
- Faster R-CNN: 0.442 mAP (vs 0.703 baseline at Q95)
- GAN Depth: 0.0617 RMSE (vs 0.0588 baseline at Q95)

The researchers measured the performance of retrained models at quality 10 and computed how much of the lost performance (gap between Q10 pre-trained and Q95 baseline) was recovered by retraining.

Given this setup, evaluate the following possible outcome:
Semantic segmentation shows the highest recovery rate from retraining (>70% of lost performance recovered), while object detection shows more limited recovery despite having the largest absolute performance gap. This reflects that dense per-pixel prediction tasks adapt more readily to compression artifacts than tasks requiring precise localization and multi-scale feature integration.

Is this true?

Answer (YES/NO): NO